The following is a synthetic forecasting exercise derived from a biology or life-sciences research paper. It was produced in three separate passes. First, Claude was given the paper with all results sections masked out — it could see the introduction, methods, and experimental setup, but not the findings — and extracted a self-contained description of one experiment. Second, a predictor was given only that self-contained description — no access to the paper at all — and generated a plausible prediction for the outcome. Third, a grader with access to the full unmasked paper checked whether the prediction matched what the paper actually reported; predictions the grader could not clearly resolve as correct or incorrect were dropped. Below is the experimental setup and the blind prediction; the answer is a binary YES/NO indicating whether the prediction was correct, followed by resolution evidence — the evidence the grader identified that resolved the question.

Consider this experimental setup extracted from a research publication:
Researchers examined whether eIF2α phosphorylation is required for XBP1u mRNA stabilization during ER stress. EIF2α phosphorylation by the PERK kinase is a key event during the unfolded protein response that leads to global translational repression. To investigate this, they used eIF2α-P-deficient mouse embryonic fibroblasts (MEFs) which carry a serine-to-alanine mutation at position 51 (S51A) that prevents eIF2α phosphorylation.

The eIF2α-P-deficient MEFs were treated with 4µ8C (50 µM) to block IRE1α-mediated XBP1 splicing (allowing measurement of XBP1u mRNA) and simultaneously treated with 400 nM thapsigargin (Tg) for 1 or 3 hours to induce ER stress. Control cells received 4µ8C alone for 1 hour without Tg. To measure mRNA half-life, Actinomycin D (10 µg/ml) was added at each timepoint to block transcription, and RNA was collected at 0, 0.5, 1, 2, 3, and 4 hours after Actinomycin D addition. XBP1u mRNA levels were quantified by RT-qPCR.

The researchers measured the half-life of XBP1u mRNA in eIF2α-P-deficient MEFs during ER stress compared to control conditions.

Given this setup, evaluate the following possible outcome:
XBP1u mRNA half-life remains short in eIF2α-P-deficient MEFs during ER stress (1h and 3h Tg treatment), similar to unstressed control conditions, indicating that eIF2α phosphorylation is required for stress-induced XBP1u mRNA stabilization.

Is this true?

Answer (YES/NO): YES